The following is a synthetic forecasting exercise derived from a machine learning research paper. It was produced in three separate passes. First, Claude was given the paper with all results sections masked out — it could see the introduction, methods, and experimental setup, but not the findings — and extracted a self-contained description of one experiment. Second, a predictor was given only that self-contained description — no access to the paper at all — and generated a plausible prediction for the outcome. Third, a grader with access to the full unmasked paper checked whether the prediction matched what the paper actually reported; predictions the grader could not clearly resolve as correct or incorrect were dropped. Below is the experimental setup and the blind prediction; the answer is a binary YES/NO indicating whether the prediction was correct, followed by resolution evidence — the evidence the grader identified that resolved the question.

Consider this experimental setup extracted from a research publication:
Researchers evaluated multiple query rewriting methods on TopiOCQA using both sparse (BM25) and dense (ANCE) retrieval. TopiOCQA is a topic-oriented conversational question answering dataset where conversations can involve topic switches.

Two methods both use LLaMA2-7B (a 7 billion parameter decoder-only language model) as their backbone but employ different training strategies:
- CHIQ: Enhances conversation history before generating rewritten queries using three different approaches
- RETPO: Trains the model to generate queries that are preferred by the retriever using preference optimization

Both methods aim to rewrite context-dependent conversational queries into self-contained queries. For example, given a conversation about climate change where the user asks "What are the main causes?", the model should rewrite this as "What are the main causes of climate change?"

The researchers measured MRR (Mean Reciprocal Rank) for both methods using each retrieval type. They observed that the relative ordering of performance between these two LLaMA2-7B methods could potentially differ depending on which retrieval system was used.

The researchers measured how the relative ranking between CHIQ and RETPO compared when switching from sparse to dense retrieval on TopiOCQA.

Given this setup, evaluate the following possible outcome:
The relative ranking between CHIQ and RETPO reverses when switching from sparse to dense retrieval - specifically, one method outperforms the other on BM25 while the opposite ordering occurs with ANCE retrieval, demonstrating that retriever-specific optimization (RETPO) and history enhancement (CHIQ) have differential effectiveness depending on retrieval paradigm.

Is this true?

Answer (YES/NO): YES